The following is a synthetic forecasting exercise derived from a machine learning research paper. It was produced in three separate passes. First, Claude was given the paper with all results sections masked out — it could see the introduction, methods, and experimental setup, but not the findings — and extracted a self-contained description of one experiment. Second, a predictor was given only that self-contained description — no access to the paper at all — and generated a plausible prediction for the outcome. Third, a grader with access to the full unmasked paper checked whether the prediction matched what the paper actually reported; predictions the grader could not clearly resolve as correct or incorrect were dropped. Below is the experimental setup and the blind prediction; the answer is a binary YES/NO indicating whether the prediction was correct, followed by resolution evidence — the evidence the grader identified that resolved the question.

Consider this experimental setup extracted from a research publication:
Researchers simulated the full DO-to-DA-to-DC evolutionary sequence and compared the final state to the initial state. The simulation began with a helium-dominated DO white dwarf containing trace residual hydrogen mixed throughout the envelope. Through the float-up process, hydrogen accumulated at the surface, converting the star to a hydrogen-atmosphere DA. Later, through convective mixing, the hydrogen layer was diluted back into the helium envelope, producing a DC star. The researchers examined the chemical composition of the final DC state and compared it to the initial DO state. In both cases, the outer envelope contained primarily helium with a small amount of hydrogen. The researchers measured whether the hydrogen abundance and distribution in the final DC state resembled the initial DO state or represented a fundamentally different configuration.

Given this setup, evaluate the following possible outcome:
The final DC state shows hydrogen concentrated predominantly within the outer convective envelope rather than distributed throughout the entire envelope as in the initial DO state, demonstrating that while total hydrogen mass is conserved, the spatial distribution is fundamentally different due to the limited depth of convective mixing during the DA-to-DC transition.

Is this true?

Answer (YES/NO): NO